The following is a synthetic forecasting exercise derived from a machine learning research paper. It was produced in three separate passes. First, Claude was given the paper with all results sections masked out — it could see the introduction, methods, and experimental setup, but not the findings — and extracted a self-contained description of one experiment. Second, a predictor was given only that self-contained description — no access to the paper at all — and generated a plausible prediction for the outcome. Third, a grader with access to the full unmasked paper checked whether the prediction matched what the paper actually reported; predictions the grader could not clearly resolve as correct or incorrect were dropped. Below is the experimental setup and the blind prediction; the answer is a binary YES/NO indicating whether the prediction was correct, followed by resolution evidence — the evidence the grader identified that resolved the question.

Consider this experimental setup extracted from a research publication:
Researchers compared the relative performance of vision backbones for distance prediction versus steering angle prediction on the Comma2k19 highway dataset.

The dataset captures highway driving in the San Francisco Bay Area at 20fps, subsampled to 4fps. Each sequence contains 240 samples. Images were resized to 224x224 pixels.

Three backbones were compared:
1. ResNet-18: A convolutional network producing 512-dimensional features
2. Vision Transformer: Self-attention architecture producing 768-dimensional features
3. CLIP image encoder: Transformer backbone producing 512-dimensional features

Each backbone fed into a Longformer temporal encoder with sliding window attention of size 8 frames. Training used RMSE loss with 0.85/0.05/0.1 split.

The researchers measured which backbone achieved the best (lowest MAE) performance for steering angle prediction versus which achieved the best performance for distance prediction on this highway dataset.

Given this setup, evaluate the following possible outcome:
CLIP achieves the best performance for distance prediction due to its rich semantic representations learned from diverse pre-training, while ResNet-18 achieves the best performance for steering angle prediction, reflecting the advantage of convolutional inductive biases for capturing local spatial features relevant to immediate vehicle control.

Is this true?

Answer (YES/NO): NO